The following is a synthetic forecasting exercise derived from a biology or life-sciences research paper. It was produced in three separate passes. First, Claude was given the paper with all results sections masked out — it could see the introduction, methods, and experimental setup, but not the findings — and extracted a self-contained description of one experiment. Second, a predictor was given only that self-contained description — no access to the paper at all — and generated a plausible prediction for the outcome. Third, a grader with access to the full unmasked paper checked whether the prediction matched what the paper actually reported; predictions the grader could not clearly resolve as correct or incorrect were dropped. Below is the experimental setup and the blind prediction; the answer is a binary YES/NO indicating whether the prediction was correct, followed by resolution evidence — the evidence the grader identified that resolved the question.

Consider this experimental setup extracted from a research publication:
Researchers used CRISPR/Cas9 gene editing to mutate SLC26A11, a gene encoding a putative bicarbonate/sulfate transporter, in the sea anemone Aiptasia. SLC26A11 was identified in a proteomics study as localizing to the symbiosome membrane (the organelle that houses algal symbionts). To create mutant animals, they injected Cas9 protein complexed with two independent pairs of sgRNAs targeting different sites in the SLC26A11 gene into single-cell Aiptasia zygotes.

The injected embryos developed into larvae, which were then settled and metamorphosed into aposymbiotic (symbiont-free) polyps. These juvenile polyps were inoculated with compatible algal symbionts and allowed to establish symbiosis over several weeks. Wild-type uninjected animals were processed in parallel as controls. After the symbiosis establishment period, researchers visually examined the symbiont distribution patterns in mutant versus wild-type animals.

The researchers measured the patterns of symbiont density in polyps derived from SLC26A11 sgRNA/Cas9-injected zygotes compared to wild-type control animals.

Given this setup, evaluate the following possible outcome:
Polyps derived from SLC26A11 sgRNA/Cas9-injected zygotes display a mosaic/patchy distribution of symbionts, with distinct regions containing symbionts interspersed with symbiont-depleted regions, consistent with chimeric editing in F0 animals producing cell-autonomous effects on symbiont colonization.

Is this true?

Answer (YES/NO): YES